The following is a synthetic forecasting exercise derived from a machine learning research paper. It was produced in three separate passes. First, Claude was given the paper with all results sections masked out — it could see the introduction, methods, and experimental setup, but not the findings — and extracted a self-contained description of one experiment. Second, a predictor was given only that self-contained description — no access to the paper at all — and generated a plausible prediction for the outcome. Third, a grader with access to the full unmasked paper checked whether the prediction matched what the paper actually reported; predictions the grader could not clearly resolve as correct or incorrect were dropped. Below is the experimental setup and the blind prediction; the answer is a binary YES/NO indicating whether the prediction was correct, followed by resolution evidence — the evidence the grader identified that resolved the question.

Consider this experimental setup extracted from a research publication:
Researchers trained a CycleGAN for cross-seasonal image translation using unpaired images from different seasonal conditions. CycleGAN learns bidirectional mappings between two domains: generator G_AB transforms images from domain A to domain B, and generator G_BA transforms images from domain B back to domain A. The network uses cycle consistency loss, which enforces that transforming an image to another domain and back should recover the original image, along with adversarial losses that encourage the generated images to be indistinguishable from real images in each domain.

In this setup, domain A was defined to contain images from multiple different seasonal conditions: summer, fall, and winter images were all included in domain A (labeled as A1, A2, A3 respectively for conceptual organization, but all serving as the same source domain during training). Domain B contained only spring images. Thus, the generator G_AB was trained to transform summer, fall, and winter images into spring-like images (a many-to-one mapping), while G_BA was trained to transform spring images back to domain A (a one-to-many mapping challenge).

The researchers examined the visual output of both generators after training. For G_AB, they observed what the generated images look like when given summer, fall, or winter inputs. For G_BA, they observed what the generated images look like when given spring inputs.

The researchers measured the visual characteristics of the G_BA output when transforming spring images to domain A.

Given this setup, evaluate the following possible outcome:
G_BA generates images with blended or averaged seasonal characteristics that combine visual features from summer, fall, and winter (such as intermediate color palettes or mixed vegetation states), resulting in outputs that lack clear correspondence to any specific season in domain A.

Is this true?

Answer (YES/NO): NO